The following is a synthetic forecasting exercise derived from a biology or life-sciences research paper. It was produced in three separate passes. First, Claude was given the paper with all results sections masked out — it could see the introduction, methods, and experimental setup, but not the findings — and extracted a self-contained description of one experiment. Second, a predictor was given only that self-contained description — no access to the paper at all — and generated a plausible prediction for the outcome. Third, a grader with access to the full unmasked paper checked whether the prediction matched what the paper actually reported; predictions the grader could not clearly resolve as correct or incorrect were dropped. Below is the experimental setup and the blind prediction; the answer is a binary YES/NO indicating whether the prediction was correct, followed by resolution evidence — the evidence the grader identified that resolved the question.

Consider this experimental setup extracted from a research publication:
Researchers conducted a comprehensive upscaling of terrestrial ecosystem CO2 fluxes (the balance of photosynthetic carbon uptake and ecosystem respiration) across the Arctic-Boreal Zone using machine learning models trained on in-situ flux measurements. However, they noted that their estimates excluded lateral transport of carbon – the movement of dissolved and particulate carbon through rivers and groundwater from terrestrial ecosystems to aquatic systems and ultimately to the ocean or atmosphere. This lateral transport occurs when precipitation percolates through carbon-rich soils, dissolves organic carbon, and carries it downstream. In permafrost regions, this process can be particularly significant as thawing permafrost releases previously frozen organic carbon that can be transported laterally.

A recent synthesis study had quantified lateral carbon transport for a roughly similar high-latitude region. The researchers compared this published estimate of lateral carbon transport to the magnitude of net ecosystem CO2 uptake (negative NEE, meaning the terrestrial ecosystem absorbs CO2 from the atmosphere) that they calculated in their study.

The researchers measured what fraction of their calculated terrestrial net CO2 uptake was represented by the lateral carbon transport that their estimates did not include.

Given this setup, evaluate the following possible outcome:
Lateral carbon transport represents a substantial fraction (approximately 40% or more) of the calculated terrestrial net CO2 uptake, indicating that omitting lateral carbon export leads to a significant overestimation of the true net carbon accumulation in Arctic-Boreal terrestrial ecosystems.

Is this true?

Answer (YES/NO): NO